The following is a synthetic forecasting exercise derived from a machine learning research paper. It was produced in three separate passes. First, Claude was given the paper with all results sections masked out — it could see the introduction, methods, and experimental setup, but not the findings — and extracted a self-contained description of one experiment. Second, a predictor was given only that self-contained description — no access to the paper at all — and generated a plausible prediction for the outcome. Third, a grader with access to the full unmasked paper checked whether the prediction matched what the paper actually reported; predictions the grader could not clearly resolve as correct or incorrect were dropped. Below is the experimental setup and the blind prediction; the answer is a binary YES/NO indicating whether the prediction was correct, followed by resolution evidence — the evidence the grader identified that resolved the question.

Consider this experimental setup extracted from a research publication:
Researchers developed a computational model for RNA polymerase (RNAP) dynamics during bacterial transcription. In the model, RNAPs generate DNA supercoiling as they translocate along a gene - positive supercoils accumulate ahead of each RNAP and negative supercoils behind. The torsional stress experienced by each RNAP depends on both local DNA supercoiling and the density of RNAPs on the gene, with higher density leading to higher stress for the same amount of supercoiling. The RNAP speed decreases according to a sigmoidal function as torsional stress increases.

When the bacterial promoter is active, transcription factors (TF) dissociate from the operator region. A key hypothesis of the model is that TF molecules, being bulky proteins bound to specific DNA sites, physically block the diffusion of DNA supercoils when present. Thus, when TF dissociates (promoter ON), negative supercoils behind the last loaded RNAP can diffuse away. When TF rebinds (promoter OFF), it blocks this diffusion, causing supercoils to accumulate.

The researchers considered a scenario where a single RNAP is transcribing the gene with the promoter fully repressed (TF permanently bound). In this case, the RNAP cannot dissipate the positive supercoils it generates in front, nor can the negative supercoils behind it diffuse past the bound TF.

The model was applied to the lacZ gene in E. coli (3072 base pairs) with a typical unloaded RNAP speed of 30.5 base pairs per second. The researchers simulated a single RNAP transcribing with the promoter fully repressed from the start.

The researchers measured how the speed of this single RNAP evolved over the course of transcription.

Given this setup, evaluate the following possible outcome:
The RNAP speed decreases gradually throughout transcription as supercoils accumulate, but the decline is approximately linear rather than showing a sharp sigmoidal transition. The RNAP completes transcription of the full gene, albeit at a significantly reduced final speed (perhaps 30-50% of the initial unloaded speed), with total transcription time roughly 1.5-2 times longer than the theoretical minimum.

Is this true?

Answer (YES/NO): NO